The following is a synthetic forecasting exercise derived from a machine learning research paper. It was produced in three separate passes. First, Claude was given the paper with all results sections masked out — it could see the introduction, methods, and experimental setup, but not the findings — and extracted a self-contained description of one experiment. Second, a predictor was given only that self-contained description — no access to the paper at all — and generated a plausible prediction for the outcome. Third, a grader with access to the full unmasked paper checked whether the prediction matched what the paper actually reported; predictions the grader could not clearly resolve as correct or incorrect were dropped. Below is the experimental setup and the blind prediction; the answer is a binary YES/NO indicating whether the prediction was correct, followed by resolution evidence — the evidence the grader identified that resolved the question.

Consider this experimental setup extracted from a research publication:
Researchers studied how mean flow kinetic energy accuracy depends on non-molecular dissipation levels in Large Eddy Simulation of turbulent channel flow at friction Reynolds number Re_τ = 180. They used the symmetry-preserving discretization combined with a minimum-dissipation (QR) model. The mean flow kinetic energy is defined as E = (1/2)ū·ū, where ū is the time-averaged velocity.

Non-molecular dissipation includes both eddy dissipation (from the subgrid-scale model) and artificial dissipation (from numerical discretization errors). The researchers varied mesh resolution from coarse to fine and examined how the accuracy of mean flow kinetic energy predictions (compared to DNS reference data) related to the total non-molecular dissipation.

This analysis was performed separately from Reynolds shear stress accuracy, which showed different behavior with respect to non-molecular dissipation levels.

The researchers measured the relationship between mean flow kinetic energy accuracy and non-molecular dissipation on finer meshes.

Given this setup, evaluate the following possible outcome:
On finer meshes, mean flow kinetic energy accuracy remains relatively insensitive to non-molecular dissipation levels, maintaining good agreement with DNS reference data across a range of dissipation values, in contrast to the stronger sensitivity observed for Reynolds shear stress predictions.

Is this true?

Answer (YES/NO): NO